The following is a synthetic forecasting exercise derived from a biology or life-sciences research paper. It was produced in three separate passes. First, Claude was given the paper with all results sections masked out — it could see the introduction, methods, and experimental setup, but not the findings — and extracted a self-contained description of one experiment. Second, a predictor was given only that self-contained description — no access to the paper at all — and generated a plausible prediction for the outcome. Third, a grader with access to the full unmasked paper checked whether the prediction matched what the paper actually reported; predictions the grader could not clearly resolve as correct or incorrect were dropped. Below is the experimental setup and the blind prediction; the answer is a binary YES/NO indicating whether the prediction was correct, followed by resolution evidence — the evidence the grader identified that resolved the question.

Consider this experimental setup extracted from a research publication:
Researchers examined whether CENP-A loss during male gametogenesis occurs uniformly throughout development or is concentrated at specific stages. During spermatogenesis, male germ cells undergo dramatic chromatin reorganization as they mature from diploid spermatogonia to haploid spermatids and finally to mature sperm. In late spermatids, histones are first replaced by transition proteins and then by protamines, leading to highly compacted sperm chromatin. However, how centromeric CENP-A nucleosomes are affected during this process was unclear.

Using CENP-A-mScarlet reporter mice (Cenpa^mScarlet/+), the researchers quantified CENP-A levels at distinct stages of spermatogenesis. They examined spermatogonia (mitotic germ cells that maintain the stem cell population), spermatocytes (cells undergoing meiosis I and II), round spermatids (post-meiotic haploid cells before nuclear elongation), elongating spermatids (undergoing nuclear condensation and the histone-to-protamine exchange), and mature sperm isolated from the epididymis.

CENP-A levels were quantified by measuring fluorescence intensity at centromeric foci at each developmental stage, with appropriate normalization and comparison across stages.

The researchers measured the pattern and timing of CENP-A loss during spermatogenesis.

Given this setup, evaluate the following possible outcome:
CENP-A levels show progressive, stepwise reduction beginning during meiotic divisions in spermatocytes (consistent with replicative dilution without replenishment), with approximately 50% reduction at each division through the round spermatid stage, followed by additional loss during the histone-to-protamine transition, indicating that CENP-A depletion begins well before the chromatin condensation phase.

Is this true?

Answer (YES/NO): NO